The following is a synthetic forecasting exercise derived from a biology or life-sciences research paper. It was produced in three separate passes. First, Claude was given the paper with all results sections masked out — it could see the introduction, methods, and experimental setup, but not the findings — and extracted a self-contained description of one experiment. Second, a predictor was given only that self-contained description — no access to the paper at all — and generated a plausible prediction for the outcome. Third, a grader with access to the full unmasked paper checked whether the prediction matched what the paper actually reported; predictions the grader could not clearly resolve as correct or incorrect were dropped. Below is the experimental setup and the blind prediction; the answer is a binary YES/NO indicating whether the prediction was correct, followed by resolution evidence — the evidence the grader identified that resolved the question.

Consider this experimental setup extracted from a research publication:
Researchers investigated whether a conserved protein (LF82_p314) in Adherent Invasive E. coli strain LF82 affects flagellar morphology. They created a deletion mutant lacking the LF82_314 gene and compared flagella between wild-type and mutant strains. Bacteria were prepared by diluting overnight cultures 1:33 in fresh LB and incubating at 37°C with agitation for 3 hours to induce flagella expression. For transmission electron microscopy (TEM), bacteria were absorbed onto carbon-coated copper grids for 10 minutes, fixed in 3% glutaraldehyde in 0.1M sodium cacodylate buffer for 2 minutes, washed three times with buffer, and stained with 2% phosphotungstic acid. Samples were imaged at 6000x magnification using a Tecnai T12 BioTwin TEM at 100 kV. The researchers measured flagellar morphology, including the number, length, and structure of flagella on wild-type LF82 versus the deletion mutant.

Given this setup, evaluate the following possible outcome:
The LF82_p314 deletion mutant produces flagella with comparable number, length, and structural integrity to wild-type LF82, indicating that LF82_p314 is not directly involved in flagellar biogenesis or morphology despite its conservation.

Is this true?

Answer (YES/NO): YES